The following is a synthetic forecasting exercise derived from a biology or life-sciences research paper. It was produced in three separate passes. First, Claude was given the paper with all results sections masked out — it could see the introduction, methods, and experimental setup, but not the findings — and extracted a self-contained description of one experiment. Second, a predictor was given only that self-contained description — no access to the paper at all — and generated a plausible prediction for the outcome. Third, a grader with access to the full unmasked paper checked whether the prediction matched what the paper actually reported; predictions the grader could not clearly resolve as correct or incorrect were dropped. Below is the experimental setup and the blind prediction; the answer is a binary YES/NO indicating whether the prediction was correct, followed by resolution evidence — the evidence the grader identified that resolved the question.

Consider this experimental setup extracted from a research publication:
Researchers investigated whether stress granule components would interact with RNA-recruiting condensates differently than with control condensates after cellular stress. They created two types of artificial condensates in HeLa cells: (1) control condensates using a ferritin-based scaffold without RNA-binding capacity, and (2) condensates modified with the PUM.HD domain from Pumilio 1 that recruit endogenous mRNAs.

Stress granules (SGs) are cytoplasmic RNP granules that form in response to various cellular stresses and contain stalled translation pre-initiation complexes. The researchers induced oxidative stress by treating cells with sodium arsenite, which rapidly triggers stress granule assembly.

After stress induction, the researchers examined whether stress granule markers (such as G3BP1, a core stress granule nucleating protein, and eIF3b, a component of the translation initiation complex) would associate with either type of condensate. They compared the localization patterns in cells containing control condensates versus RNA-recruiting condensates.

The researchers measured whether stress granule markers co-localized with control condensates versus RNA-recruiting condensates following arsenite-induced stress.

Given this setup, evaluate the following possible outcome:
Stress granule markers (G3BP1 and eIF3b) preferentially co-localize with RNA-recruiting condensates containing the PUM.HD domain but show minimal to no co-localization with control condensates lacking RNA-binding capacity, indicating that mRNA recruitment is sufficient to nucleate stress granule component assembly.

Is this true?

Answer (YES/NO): NO